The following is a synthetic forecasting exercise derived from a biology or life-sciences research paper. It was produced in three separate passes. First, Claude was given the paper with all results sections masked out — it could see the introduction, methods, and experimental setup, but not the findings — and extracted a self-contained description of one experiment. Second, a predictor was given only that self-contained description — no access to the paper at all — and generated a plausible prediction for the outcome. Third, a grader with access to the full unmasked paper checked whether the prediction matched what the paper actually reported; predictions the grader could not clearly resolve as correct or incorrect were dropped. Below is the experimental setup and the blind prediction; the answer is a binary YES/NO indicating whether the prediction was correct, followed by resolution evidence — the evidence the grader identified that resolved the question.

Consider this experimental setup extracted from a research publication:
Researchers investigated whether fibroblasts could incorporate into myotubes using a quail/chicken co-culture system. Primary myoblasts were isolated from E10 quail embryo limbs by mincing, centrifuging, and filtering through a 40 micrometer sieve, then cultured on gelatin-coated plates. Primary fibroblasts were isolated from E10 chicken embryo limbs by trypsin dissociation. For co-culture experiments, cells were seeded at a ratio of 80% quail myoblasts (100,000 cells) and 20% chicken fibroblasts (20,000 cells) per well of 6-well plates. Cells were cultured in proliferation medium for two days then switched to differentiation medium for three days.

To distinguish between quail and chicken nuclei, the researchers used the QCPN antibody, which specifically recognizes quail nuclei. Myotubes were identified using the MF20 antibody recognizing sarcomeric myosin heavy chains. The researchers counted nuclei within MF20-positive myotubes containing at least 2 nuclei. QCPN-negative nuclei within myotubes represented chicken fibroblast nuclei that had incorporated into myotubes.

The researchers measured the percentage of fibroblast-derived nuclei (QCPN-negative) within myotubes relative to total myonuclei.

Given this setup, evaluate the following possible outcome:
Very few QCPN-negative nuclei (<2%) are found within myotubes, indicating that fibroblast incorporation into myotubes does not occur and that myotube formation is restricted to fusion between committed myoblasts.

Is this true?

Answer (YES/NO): NO